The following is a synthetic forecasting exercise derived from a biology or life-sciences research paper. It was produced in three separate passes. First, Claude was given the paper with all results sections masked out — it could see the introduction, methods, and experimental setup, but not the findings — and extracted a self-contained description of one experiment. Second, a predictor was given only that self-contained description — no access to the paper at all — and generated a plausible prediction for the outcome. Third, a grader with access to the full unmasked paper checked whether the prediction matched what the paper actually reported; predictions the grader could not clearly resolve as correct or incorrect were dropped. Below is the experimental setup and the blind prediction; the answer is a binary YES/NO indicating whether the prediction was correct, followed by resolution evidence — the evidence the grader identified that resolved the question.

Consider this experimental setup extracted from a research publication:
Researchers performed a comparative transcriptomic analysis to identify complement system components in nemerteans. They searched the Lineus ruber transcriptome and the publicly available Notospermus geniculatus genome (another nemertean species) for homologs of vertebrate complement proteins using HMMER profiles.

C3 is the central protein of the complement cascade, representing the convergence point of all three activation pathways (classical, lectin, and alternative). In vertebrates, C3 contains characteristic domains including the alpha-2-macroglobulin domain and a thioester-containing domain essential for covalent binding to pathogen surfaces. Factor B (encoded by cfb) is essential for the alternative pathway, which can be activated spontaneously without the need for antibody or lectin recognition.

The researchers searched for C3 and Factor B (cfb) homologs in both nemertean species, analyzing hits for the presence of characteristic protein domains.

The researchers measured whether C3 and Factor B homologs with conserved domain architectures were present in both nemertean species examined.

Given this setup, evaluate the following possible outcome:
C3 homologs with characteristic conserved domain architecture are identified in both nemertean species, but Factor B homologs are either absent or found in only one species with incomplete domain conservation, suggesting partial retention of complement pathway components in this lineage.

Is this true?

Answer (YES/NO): NO